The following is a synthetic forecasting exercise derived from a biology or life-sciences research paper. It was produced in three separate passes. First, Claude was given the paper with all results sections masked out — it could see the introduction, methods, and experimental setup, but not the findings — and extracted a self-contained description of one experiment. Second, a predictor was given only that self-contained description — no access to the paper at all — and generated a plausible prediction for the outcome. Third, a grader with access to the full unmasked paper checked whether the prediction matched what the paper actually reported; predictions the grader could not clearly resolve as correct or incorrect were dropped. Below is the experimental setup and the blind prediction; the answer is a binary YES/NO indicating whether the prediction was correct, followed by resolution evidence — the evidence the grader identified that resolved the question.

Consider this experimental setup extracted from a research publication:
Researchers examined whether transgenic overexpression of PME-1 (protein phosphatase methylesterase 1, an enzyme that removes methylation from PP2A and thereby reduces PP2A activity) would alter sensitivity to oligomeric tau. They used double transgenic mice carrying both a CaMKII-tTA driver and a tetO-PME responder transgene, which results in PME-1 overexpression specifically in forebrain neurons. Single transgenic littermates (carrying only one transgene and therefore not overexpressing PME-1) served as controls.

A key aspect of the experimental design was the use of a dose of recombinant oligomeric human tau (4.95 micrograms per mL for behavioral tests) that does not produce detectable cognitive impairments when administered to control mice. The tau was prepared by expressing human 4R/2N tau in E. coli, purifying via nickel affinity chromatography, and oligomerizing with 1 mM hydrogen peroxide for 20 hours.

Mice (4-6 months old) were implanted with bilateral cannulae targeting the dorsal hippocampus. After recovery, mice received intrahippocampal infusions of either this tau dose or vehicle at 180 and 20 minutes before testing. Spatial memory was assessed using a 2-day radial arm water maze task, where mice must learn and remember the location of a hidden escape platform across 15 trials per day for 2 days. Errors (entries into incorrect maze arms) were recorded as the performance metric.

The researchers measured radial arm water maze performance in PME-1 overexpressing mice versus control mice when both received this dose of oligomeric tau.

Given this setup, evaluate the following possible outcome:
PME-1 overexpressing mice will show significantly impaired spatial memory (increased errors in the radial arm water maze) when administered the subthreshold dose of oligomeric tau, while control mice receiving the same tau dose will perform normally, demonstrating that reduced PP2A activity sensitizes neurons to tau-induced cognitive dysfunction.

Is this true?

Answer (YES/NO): YES